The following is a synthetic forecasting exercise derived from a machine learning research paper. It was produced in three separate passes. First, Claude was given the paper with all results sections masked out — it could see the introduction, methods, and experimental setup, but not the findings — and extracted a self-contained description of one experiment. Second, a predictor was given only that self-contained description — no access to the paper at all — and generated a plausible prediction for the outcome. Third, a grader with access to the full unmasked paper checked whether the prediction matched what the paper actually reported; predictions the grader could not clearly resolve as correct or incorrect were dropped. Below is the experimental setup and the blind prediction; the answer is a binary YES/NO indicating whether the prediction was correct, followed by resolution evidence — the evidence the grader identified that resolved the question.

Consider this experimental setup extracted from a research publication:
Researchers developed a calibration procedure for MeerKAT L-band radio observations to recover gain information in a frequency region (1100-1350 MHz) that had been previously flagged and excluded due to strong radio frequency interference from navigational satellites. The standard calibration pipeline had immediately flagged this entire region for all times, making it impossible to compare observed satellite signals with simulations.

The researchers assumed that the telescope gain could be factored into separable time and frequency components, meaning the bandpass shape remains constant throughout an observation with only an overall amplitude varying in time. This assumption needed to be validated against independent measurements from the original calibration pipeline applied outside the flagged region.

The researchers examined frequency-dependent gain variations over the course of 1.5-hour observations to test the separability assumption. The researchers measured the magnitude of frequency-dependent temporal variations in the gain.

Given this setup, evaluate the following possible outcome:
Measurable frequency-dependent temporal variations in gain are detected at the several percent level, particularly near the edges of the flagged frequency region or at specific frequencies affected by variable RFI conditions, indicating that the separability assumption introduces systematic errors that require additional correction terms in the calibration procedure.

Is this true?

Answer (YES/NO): NO